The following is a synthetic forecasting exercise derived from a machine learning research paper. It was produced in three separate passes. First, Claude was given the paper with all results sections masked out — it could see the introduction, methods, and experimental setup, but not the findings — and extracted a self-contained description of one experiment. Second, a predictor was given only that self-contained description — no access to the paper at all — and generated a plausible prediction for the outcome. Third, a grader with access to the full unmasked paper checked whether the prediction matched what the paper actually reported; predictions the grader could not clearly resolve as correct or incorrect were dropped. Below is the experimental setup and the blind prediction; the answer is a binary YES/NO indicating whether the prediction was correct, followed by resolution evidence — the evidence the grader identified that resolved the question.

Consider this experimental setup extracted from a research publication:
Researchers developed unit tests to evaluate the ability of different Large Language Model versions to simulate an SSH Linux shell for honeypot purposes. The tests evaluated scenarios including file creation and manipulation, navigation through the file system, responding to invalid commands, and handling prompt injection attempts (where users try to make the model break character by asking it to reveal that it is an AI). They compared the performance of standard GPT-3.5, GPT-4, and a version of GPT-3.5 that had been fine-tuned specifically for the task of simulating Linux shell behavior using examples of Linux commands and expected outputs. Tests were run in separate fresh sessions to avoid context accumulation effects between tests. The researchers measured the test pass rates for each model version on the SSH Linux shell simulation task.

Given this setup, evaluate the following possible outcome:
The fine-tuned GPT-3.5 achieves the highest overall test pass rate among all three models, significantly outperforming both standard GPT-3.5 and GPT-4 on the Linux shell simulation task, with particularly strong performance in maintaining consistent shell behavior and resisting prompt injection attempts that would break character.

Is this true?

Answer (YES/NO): YES